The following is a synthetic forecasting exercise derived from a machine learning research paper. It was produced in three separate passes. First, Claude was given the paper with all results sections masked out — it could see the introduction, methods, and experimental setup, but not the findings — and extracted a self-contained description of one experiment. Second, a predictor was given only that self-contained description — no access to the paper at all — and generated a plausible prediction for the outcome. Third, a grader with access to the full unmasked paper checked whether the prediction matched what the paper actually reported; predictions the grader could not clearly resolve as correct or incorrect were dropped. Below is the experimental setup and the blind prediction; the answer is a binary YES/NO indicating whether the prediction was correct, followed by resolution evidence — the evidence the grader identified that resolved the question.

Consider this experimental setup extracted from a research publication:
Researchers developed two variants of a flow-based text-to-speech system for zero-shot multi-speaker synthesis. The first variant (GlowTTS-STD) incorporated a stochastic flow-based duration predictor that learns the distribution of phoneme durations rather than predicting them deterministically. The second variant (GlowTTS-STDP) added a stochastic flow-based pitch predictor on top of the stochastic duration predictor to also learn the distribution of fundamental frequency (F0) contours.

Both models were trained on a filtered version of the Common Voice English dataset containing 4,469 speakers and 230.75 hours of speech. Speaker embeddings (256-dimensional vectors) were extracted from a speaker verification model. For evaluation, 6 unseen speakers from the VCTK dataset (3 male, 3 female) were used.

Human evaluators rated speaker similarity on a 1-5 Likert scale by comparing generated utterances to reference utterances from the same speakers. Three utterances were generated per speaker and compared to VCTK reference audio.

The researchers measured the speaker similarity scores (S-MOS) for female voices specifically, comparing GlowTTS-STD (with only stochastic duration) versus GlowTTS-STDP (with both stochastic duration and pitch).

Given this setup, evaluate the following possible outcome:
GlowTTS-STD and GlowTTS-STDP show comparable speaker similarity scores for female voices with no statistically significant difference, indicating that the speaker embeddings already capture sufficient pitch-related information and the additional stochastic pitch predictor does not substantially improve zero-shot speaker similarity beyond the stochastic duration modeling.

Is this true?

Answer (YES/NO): NO